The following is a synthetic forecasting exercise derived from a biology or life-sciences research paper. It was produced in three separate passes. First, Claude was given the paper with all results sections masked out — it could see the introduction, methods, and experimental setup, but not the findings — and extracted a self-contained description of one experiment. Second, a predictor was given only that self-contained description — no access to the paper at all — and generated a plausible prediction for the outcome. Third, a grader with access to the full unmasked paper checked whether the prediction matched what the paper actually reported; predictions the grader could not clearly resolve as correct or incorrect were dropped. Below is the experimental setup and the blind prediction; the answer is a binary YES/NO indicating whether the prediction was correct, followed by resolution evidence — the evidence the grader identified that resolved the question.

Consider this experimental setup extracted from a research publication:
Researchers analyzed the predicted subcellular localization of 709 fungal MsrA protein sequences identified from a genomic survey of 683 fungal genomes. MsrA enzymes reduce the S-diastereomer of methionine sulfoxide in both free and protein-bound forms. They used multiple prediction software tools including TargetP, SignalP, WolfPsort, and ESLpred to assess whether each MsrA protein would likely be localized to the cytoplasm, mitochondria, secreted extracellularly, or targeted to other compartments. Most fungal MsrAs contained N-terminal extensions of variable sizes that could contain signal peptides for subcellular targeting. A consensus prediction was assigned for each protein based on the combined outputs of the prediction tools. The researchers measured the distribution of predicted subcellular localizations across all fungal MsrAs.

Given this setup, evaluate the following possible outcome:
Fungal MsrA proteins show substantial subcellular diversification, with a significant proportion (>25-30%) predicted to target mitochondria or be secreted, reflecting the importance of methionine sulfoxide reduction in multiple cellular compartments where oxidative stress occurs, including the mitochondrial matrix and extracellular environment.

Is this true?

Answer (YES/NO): YES